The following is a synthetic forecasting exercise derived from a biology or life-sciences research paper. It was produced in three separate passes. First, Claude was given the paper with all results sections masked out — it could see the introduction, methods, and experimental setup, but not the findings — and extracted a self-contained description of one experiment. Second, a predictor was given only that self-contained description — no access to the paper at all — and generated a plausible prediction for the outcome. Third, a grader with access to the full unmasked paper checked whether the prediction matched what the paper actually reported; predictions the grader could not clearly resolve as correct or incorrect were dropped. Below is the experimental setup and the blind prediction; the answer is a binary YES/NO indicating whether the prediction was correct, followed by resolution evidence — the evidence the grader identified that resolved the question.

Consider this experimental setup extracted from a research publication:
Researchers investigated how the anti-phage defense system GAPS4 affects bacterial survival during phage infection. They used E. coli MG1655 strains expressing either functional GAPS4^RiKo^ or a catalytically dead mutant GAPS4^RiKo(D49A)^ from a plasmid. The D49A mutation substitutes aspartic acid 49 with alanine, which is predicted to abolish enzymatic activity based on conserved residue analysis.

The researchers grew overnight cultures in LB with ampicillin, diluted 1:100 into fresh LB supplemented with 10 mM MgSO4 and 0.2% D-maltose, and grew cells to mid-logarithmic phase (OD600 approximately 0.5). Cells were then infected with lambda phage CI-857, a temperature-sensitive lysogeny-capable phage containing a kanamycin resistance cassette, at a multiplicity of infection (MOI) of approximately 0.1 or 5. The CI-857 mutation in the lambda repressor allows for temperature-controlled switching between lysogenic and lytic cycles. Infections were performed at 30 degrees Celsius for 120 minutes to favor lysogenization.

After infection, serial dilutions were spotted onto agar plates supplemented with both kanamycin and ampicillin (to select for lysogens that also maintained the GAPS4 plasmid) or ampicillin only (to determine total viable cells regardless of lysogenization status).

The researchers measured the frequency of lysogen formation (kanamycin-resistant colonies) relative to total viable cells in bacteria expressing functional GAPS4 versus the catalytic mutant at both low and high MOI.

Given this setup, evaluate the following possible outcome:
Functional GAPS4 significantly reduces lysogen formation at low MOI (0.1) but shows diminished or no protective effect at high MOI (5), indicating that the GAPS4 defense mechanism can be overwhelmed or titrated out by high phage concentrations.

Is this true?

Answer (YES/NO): NO